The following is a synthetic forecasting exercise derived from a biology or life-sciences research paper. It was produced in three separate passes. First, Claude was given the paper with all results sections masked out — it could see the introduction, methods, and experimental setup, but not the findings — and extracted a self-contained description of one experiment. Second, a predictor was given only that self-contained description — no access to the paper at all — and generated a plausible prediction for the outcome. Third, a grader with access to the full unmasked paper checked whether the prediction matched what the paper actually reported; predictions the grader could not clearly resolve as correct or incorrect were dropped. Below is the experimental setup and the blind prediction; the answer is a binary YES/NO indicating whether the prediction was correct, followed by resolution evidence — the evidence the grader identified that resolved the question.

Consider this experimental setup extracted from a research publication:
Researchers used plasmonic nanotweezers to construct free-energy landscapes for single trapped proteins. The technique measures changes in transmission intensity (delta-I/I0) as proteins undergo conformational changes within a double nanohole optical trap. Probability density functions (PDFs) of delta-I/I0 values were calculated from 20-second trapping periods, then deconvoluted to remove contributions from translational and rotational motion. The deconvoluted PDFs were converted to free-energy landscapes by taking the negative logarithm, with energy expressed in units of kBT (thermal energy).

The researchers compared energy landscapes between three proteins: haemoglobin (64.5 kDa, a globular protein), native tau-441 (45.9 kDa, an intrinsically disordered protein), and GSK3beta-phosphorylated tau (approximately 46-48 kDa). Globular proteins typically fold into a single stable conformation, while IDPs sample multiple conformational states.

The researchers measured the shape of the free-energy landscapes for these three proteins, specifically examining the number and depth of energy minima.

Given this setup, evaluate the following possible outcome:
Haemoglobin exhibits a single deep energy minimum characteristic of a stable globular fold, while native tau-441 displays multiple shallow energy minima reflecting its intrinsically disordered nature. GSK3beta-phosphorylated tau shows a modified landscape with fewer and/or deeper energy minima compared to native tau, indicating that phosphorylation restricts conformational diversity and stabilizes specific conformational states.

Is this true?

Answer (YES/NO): YES